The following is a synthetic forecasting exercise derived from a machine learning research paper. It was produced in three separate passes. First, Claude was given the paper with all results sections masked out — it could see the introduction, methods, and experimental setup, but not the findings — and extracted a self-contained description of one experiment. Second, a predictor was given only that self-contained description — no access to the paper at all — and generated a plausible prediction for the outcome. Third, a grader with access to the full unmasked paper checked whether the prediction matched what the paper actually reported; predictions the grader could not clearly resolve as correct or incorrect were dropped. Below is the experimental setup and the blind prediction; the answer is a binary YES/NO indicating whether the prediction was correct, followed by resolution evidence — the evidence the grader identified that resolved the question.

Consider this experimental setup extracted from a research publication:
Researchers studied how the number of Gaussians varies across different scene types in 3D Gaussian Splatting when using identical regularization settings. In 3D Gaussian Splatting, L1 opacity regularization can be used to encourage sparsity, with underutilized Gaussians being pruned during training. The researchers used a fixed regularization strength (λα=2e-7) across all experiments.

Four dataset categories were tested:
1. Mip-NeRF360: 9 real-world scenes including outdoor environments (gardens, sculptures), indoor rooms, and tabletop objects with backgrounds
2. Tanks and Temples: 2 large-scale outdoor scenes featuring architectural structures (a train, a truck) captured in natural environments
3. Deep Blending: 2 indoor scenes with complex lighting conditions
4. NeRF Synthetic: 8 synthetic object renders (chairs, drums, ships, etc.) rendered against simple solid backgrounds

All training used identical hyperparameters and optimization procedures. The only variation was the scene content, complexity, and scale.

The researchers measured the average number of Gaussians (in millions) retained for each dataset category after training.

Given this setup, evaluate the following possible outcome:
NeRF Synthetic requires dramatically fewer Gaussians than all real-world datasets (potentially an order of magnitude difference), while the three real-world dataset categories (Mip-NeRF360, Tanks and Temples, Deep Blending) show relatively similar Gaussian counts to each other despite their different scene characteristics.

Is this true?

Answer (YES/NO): NO